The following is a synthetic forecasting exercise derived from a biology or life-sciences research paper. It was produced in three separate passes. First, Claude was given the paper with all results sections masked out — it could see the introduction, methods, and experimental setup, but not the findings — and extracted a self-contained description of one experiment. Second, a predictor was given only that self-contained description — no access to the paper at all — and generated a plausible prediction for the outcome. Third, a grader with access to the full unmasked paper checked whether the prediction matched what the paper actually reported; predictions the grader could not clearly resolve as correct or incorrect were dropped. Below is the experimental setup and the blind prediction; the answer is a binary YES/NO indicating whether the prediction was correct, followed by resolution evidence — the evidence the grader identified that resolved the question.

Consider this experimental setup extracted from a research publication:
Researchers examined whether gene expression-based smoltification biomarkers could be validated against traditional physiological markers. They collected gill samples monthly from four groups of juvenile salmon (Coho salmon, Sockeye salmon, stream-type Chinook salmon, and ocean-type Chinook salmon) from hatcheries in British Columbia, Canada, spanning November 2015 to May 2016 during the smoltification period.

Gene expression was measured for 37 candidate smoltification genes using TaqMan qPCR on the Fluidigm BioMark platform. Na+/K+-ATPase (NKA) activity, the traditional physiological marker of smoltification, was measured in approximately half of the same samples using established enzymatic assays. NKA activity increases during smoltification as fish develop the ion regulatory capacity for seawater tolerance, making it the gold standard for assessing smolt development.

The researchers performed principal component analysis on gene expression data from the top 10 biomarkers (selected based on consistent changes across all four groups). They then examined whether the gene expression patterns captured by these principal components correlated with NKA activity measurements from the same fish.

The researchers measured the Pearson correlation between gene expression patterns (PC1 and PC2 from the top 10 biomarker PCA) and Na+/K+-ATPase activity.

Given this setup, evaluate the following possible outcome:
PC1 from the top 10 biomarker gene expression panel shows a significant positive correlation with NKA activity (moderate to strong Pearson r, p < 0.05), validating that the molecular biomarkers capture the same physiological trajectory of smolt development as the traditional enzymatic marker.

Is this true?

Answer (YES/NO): YES